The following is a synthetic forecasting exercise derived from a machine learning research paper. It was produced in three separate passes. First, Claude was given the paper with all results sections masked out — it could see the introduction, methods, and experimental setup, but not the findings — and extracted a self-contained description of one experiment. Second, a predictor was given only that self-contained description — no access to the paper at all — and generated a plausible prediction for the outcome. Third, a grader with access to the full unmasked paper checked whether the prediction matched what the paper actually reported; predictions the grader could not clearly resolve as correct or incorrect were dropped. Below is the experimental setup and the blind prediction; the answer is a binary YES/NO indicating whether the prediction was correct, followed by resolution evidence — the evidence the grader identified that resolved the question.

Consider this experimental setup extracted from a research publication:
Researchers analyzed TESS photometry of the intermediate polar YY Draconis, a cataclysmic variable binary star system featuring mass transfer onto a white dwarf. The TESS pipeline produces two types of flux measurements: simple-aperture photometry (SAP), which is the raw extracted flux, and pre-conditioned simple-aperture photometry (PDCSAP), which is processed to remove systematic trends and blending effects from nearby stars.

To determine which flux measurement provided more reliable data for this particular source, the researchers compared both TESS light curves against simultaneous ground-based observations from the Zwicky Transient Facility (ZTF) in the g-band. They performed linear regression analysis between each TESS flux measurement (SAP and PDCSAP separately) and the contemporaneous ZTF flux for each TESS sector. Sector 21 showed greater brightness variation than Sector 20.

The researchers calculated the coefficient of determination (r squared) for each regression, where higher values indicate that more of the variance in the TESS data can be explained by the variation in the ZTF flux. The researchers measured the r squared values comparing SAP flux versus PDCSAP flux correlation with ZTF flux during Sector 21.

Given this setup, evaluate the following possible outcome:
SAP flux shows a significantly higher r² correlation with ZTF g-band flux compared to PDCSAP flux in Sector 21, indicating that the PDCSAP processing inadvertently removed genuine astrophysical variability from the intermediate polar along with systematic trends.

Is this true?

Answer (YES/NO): YES